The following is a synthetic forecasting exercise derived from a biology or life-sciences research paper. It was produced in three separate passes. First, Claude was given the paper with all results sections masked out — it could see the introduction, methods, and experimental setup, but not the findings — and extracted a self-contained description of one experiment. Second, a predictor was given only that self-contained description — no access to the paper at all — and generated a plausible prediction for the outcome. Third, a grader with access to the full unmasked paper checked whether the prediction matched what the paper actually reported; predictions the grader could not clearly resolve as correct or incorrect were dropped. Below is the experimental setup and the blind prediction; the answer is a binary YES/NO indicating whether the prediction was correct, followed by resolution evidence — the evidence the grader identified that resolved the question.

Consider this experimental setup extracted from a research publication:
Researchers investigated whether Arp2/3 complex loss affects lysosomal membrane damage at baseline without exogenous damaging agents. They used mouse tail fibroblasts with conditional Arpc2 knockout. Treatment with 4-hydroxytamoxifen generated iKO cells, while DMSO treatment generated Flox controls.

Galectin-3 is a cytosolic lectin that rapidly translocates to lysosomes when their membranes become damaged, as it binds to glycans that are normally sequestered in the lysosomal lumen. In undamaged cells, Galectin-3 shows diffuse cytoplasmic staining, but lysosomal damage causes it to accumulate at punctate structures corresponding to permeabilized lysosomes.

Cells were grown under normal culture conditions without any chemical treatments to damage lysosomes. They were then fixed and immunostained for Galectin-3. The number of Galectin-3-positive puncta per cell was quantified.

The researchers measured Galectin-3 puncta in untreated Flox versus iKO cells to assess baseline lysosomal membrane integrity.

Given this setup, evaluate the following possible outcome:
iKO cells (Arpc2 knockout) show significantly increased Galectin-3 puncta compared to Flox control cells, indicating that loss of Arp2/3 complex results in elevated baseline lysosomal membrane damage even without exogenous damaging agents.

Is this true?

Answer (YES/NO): YES